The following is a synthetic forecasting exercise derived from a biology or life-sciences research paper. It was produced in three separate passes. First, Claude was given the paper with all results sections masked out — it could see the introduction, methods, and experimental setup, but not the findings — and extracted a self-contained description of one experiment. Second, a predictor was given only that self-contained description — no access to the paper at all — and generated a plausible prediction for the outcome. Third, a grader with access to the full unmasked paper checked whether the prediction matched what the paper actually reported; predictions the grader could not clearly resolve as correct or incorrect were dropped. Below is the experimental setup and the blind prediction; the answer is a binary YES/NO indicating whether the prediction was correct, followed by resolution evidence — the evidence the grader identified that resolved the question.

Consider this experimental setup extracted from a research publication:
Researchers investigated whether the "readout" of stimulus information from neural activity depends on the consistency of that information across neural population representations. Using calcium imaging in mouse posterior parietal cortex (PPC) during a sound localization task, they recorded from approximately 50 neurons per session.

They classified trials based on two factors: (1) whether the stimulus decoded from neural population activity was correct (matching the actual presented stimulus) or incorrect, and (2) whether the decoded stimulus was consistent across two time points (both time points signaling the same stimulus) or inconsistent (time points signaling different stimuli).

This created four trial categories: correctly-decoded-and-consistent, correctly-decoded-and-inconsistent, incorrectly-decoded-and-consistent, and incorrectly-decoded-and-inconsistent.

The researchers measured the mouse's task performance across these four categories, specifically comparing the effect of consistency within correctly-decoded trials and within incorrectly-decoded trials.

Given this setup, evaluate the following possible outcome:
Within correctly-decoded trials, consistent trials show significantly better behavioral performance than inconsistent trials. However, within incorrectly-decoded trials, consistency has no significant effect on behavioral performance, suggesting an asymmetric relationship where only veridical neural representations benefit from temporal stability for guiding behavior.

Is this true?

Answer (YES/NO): NO